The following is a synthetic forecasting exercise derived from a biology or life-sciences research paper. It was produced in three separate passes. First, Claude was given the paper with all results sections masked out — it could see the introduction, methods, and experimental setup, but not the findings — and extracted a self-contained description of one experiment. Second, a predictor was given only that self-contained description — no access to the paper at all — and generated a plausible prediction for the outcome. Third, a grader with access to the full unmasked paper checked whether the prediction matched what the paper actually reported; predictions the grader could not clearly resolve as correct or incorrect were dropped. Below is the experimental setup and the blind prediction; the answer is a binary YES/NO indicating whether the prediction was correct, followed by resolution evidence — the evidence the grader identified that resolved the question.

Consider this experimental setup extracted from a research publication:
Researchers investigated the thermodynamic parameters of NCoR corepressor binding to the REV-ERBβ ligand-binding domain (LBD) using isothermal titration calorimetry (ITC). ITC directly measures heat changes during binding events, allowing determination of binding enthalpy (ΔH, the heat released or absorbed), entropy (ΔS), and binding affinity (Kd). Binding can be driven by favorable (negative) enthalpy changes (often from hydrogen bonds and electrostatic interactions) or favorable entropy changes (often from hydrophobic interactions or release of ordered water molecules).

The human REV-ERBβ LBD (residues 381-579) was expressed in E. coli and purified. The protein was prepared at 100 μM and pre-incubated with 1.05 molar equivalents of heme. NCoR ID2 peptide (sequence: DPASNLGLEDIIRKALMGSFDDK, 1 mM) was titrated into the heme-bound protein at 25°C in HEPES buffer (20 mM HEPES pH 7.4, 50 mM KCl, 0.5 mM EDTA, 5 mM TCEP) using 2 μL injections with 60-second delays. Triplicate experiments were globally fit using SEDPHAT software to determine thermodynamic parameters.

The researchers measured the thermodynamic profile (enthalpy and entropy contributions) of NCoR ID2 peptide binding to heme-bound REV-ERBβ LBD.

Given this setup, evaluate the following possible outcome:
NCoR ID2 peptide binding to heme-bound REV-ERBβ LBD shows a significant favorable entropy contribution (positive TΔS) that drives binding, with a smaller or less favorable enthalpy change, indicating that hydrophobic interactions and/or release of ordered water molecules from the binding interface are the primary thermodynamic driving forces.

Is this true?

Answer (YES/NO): YES